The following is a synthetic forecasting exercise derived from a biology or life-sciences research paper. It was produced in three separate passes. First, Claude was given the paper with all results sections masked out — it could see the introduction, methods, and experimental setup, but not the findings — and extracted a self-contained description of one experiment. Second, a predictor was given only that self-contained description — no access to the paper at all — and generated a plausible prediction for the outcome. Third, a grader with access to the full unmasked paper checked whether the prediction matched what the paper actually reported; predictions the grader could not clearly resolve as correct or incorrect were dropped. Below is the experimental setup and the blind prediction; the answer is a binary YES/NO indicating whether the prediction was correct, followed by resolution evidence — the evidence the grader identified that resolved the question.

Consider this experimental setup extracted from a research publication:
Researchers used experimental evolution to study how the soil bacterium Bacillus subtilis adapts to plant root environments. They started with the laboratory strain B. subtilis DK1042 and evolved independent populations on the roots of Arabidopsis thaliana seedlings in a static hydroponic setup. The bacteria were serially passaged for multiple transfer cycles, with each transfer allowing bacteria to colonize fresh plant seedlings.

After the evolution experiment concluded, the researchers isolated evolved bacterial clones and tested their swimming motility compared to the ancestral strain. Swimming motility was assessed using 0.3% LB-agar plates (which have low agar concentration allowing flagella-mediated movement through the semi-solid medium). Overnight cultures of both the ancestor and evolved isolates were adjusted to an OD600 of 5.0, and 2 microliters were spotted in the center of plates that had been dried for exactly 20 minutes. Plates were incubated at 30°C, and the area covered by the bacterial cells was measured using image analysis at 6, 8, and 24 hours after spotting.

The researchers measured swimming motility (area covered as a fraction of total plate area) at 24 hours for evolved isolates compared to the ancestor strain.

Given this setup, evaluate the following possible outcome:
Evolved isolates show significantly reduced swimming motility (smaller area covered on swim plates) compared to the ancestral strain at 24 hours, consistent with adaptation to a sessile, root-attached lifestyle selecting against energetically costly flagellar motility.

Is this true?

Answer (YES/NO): NO